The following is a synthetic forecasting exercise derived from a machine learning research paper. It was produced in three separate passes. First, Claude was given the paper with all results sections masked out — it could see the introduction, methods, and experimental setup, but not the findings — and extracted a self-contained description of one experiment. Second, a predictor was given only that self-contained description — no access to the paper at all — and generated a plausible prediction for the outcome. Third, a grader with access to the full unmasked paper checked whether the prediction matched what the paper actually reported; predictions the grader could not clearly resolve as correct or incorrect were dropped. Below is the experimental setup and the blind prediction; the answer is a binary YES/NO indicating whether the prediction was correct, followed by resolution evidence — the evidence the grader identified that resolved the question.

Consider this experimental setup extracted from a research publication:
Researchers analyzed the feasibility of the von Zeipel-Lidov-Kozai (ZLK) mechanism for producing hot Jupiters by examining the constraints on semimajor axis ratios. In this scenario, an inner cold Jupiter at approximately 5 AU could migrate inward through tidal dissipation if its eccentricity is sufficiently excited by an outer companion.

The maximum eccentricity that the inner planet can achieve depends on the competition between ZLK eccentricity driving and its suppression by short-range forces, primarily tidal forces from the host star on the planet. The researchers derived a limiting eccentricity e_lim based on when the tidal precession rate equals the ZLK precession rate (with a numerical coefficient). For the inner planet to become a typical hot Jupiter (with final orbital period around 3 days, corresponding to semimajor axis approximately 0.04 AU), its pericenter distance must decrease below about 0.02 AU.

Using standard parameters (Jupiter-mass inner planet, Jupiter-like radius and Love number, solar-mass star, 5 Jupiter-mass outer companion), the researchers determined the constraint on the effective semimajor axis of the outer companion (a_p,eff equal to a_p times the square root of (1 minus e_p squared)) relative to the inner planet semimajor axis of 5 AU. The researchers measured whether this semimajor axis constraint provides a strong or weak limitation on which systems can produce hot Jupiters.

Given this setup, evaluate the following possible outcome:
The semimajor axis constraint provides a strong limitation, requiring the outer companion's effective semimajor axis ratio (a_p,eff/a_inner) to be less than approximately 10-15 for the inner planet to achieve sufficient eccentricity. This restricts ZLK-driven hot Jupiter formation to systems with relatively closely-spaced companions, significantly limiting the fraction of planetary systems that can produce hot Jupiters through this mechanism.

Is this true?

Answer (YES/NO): NO